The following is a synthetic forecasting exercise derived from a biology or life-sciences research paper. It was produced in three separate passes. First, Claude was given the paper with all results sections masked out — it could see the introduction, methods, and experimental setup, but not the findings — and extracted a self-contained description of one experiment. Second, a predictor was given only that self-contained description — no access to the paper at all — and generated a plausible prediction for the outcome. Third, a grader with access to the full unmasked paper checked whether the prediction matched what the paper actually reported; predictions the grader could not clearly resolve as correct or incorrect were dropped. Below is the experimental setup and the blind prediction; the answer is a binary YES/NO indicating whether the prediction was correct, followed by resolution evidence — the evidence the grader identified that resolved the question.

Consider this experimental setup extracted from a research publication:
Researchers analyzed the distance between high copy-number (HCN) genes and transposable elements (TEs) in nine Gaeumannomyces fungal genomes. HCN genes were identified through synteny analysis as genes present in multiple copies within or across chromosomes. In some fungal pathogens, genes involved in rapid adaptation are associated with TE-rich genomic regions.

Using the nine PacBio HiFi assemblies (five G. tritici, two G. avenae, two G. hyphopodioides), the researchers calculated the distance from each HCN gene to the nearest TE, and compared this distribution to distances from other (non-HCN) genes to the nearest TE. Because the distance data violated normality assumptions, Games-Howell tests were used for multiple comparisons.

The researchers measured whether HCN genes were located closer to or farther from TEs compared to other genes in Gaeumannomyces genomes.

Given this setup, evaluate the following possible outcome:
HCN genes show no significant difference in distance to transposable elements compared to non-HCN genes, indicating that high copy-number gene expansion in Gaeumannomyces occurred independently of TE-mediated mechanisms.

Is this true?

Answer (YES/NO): NO